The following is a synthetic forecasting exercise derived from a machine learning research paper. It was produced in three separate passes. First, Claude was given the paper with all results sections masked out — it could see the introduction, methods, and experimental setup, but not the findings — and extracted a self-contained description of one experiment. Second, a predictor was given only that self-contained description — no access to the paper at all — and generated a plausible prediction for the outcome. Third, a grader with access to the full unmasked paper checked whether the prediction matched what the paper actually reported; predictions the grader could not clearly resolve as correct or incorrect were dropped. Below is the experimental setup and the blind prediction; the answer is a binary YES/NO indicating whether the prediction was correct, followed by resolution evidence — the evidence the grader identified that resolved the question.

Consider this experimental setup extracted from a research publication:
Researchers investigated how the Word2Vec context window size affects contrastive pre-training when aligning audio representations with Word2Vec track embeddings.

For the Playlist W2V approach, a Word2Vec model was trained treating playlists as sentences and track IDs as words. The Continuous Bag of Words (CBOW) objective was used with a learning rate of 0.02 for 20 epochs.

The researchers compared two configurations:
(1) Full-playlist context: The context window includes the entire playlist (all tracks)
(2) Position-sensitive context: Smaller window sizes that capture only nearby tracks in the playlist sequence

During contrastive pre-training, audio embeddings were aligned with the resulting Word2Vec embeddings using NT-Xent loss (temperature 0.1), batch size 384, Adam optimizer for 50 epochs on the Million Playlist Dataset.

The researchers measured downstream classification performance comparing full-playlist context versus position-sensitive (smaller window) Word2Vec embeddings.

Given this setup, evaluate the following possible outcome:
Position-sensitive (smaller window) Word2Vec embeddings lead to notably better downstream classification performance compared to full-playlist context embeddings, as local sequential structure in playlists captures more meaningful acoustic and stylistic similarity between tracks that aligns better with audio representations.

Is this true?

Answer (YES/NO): NO